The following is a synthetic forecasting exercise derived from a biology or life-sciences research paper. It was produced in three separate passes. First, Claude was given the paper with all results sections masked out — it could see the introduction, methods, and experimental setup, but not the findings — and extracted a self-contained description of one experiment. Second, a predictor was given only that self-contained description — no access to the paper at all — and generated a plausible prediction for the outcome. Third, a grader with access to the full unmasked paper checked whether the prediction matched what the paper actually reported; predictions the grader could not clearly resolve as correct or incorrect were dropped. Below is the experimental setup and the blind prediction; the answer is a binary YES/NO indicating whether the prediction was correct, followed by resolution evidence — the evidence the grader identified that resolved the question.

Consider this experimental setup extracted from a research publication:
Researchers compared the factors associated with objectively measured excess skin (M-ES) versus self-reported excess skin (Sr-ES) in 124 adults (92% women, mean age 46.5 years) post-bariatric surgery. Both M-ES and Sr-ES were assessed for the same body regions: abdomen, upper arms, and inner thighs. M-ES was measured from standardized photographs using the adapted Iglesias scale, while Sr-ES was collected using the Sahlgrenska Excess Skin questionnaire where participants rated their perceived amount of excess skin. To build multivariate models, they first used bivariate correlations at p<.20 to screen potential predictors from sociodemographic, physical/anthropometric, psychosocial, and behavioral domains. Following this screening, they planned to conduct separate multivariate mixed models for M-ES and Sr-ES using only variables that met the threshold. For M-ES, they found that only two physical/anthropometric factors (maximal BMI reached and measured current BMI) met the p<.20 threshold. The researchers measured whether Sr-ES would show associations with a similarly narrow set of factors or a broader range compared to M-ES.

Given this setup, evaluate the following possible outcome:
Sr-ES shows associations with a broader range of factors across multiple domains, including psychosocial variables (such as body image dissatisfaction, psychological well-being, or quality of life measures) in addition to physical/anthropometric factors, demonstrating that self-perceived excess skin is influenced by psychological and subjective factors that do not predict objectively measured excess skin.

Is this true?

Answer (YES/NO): YES